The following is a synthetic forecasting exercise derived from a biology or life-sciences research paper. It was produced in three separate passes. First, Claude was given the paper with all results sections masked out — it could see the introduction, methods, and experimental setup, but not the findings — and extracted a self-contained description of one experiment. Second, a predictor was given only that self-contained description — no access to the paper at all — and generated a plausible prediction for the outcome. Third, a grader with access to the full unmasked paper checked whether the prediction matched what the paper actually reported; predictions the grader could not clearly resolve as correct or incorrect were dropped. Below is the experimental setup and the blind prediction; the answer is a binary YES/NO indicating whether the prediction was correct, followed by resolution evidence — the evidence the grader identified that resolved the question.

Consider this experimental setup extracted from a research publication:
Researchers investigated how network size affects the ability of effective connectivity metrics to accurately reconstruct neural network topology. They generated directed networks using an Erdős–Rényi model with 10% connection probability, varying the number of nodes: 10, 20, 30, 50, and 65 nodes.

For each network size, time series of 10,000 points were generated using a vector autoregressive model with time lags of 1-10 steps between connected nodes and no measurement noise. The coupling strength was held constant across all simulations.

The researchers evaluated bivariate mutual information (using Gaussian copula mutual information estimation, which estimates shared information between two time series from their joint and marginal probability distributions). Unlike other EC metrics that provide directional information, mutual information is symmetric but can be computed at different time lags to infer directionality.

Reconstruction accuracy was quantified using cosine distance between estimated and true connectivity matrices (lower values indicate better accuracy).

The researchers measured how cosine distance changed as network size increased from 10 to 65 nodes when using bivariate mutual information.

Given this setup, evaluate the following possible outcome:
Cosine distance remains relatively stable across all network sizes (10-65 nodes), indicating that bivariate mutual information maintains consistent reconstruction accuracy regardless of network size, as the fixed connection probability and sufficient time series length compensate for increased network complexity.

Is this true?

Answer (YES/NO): NO